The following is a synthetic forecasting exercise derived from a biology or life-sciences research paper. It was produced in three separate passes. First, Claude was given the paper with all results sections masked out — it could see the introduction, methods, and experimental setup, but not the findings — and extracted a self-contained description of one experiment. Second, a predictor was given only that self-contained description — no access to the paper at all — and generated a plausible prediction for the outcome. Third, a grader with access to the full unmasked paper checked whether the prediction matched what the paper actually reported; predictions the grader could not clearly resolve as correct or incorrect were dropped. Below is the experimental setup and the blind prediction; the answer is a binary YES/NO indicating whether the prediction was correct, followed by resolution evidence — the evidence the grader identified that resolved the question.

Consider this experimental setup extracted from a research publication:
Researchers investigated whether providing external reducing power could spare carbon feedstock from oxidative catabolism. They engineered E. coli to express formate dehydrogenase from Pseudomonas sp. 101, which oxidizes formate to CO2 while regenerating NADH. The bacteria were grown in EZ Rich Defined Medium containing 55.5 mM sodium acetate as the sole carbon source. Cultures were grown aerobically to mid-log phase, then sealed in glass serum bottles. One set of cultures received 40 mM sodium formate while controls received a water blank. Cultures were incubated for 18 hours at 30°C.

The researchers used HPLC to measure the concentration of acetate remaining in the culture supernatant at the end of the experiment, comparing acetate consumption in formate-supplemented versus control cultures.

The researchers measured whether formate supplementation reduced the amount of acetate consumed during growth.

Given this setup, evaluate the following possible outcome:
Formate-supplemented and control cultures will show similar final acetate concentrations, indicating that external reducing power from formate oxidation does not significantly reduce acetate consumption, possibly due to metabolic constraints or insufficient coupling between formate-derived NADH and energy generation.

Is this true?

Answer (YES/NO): NO